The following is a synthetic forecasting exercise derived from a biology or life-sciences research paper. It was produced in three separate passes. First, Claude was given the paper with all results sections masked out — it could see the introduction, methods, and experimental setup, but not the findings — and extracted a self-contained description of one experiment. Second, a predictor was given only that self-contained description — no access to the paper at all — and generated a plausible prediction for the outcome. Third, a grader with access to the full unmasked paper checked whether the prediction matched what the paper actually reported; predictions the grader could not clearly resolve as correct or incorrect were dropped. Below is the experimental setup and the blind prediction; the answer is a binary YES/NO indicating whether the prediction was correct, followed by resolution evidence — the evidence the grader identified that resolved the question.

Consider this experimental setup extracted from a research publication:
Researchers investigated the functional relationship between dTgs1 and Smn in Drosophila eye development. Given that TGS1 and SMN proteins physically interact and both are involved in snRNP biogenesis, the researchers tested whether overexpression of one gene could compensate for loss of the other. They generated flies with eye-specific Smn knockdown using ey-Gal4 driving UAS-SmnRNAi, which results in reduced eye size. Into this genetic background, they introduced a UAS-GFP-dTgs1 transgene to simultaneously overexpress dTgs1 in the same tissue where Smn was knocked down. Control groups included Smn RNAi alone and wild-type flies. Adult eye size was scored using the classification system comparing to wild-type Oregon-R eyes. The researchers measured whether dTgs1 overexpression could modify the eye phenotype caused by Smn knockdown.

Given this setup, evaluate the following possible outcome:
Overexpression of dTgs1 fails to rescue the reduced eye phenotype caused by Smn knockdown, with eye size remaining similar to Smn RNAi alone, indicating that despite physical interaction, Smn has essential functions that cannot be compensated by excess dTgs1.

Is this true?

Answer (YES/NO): NO